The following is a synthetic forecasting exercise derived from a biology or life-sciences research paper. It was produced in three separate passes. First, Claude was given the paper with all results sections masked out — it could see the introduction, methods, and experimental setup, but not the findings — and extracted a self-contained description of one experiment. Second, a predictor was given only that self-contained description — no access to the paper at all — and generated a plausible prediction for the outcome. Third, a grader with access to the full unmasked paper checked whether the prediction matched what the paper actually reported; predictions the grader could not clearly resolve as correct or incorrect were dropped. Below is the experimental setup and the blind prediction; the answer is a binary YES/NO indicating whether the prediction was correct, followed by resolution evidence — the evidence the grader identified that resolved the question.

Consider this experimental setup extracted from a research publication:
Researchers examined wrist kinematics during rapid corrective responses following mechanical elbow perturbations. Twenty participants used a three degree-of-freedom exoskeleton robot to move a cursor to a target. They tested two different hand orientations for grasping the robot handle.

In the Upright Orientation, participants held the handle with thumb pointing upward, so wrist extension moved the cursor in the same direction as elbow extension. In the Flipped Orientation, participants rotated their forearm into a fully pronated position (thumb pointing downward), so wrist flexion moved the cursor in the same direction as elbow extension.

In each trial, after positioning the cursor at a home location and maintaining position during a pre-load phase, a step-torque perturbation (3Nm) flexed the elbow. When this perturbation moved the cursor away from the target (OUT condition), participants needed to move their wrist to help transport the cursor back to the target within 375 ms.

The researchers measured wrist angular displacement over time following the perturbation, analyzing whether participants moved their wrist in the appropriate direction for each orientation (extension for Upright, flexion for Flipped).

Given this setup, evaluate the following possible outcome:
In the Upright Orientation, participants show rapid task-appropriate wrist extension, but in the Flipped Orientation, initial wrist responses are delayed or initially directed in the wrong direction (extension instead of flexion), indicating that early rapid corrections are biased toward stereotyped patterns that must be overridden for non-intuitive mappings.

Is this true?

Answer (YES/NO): NO